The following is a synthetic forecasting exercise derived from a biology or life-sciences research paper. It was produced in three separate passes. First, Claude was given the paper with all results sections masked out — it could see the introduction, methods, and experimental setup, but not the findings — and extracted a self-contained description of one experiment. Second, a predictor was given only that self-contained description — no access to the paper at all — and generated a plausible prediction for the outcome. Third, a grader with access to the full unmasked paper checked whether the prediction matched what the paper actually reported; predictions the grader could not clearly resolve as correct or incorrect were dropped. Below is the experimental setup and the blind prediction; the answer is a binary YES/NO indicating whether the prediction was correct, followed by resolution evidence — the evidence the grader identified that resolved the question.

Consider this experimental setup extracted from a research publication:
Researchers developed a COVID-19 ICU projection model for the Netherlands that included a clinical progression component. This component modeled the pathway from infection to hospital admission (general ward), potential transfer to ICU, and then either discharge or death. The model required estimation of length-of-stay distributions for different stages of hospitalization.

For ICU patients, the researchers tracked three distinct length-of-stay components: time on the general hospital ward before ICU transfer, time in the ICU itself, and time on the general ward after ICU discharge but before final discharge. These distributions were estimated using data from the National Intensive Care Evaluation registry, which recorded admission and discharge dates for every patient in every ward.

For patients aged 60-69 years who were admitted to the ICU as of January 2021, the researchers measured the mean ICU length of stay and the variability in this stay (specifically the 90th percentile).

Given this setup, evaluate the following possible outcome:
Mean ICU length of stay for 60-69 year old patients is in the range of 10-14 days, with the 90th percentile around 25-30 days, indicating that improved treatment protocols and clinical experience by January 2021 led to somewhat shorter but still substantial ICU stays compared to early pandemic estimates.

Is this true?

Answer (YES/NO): NO